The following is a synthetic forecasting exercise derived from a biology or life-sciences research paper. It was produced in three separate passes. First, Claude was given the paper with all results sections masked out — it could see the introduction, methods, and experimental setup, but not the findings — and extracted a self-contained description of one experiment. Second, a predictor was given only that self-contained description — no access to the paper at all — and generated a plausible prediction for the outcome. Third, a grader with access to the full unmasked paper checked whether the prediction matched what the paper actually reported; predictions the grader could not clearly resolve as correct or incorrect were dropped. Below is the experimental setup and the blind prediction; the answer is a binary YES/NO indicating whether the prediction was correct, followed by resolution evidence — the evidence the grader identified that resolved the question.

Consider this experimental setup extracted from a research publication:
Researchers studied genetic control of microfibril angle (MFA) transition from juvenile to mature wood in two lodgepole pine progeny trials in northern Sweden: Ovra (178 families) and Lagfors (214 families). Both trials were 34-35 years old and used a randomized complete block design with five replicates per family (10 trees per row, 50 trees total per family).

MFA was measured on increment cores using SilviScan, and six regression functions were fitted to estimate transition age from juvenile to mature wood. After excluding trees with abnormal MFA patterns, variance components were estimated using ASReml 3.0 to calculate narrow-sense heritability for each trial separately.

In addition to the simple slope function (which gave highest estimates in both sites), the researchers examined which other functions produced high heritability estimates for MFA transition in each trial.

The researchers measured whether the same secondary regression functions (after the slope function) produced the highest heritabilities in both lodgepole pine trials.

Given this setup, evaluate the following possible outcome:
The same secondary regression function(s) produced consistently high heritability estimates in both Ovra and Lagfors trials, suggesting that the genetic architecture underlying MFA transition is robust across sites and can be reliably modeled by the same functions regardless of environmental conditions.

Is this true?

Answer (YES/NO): NO